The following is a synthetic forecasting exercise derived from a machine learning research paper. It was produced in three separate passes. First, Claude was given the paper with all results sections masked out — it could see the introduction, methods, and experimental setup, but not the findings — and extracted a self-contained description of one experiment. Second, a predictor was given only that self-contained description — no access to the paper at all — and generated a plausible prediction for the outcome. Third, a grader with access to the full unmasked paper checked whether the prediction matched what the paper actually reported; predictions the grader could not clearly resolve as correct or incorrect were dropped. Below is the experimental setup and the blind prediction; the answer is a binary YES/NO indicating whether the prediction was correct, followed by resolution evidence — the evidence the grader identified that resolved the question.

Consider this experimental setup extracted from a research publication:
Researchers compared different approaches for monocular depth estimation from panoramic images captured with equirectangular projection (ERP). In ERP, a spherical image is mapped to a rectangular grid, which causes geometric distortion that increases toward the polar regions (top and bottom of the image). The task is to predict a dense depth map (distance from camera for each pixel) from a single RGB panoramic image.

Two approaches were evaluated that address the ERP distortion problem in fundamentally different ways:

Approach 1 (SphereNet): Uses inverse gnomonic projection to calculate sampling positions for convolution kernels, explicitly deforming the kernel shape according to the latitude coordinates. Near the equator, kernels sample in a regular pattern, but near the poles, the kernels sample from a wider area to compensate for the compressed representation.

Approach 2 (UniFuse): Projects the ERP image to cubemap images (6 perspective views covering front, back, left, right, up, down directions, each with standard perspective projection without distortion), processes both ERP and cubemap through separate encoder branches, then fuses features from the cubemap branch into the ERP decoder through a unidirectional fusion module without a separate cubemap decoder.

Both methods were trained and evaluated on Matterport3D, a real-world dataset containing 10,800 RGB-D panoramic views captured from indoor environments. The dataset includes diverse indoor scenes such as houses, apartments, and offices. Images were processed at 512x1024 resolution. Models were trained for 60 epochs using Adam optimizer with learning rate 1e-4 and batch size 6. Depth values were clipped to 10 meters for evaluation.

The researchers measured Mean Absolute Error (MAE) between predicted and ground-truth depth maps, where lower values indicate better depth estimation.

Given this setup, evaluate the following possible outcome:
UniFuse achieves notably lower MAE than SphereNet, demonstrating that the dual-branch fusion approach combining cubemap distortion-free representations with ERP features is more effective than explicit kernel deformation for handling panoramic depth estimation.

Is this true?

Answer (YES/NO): YES